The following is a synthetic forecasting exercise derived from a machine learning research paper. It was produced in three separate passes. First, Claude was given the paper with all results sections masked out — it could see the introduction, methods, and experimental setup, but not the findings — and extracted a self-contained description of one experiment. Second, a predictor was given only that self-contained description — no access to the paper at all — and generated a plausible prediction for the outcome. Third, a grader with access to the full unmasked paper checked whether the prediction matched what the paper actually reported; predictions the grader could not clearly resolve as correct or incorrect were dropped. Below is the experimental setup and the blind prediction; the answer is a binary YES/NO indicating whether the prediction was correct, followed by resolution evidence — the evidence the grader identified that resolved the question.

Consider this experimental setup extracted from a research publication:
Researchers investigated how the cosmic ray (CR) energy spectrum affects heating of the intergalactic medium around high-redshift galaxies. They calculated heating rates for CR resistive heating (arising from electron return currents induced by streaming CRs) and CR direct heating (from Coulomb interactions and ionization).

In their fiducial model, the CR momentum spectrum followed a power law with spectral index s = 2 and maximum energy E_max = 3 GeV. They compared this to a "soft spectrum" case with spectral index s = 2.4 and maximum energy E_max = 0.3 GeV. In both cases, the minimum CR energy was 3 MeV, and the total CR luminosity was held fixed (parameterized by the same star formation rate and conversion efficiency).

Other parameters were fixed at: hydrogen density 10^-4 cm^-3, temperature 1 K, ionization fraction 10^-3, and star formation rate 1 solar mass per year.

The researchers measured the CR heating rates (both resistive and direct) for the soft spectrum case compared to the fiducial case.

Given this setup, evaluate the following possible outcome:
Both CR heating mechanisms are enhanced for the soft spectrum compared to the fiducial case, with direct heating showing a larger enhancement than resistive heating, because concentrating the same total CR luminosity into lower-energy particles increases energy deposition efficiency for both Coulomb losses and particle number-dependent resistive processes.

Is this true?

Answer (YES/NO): NO